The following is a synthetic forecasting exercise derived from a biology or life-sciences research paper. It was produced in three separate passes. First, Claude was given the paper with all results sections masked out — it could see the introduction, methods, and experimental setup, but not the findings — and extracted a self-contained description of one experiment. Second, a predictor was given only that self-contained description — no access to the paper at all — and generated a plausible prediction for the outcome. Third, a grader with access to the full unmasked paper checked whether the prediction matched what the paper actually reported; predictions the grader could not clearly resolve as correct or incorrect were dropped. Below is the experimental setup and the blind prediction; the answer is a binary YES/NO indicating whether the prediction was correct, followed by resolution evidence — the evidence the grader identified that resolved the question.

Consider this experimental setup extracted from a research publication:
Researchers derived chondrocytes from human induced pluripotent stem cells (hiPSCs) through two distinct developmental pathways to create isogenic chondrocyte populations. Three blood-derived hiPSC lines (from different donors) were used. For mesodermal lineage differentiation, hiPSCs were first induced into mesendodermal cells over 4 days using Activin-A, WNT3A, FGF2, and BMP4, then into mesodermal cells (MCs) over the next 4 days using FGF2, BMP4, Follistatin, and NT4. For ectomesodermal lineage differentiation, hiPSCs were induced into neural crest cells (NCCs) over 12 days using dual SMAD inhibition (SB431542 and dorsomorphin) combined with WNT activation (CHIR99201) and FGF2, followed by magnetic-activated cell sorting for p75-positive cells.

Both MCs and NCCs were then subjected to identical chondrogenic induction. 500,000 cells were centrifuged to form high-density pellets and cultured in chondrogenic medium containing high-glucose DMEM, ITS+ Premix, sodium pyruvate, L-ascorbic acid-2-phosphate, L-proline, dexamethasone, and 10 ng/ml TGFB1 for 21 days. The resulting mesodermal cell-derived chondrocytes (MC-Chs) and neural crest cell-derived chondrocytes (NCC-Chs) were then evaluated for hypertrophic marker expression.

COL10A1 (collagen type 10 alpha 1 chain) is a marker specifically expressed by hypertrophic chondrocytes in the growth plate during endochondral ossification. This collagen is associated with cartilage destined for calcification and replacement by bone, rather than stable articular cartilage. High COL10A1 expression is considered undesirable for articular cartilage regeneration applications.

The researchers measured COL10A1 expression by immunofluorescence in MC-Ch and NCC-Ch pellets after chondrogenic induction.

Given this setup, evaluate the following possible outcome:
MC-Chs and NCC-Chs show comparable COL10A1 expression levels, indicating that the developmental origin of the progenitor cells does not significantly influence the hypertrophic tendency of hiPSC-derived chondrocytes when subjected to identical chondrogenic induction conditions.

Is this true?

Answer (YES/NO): NO